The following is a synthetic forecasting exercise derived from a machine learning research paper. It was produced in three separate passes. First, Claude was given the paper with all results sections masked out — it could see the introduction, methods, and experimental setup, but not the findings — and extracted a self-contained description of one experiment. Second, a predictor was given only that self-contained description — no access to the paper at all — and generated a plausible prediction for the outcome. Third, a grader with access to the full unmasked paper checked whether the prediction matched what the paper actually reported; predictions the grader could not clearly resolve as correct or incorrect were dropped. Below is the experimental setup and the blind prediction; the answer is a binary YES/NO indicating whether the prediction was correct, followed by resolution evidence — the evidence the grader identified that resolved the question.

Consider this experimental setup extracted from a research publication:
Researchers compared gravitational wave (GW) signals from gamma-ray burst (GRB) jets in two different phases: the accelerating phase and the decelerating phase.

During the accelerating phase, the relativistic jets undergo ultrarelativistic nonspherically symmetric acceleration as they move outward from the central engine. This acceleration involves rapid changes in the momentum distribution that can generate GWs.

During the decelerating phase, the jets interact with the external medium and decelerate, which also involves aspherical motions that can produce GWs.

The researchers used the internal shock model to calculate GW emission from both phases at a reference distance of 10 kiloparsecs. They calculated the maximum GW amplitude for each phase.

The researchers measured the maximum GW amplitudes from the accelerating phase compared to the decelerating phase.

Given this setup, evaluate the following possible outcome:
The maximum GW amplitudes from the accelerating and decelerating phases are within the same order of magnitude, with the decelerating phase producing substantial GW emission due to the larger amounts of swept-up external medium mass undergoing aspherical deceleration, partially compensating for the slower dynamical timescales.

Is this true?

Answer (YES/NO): NO